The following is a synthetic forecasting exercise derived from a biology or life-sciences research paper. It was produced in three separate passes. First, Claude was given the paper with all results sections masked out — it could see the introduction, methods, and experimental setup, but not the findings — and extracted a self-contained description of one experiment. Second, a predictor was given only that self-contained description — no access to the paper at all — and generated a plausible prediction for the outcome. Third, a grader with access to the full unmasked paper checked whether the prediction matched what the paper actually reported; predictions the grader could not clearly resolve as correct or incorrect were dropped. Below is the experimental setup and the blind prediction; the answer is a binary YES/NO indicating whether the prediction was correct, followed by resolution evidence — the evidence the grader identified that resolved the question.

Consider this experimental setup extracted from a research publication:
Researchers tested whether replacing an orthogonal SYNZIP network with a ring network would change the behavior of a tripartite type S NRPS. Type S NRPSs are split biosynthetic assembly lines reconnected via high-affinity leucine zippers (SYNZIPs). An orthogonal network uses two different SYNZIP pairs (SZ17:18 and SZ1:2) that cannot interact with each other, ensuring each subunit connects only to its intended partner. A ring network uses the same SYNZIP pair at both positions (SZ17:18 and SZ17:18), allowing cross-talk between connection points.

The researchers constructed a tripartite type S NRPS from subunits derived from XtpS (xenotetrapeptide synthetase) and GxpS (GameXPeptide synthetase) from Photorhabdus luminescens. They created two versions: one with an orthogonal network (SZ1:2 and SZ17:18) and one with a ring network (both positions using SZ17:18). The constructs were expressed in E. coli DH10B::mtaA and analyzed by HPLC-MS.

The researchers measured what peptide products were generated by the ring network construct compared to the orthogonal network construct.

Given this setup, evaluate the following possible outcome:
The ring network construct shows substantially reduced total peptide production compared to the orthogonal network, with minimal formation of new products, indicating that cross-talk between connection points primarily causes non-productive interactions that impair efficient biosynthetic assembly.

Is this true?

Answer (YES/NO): NO